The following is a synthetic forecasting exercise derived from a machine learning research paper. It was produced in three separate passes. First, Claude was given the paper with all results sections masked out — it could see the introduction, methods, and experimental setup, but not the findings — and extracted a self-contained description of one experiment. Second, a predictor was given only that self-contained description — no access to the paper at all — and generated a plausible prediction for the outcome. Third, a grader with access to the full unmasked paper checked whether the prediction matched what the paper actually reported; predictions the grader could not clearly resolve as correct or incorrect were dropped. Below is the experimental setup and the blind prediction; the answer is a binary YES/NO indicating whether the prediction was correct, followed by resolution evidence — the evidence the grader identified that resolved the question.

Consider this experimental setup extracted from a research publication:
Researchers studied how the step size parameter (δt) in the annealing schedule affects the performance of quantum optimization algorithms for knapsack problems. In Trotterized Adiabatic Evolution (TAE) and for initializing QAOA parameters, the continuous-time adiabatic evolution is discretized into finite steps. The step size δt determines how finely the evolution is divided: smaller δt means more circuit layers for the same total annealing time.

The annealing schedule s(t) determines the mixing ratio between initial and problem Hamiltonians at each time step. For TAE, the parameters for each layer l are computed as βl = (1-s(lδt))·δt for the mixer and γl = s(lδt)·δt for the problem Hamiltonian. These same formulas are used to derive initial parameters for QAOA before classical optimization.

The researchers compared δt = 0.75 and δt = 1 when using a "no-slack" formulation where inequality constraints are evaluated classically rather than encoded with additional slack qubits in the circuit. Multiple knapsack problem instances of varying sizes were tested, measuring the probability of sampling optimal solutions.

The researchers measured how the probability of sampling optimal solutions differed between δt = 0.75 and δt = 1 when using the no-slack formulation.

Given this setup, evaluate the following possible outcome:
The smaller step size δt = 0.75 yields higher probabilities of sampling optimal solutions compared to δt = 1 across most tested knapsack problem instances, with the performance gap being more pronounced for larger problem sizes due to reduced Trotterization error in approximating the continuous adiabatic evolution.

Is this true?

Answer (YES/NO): NO